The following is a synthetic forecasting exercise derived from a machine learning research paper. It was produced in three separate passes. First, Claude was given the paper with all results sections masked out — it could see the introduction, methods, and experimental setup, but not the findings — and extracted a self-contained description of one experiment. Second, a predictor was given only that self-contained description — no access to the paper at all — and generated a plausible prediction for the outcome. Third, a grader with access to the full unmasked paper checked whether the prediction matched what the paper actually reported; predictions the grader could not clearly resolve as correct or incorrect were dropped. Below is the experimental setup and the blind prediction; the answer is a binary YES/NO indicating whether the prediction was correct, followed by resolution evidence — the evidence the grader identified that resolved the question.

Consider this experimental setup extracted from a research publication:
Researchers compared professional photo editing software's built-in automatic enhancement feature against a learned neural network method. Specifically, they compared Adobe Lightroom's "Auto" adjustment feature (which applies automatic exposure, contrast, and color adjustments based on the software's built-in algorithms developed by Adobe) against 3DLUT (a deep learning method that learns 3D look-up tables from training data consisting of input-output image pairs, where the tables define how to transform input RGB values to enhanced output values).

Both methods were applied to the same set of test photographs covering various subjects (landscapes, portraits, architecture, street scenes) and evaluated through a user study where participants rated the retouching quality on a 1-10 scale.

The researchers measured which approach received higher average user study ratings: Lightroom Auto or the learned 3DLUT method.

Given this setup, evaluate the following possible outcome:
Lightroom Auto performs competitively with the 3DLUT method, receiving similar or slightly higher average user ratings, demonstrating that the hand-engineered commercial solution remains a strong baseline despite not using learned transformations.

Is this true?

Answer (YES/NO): YES